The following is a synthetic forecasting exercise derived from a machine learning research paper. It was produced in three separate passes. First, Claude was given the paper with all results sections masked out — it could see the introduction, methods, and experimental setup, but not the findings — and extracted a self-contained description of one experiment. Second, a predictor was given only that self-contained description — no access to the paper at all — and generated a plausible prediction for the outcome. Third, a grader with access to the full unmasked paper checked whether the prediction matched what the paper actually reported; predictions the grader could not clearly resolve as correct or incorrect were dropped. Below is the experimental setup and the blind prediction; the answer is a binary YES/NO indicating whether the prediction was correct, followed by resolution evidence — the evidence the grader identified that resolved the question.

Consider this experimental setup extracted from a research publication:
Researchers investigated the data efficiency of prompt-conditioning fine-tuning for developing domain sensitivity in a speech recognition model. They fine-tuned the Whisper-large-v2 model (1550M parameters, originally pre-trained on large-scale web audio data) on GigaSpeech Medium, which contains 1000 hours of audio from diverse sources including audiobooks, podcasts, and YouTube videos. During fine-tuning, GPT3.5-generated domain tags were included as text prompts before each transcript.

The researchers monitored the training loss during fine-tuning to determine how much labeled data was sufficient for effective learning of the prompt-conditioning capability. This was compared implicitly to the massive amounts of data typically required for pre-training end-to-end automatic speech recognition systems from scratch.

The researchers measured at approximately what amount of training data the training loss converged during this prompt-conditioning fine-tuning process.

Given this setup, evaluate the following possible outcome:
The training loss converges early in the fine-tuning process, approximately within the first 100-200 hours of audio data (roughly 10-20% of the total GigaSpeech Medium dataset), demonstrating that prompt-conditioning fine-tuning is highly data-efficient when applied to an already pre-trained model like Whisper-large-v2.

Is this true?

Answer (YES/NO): YES